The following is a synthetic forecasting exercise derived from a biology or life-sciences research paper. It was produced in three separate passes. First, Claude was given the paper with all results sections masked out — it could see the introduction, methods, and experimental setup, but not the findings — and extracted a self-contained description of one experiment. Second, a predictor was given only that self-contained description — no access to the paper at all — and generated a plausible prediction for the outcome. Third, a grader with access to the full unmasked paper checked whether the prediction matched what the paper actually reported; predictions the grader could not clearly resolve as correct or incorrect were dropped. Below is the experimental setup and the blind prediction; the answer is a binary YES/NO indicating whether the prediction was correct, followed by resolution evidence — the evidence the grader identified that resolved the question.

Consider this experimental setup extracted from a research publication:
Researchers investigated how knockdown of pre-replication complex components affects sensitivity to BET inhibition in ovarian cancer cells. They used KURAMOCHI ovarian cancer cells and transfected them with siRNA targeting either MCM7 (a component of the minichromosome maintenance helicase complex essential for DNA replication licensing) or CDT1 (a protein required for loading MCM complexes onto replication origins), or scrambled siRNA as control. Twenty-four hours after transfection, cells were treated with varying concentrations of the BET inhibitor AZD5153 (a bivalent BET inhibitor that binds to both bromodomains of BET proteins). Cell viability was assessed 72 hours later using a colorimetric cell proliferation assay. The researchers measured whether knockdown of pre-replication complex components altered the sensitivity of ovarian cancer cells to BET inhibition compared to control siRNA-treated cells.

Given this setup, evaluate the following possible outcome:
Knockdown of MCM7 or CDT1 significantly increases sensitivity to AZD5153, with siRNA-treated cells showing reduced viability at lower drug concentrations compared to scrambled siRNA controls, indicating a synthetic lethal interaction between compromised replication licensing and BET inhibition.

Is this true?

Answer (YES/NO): YES